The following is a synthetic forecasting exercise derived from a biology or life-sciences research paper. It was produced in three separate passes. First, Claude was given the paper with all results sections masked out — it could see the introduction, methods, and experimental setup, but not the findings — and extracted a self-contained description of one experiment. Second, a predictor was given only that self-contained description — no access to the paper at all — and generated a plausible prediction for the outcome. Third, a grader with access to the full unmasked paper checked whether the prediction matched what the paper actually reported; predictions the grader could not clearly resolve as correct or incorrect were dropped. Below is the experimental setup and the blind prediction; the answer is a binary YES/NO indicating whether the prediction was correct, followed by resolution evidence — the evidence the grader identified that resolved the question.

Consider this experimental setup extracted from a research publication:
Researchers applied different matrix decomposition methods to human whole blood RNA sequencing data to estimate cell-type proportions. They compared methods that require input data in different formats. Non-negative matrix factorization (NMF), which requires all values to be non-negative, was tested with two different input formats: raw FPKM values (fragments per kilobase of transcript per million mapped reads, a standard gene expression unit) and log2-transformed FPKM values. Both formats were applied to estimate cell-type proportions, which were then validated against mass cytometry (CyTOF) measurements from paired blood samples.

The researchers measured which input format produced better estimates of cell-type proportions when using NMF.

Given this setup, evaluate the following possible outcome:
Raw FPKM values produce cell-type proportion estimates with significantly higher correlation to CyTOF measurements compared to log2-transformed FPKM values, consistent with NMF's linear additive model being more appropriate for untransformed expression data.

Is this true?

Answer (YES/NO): NO